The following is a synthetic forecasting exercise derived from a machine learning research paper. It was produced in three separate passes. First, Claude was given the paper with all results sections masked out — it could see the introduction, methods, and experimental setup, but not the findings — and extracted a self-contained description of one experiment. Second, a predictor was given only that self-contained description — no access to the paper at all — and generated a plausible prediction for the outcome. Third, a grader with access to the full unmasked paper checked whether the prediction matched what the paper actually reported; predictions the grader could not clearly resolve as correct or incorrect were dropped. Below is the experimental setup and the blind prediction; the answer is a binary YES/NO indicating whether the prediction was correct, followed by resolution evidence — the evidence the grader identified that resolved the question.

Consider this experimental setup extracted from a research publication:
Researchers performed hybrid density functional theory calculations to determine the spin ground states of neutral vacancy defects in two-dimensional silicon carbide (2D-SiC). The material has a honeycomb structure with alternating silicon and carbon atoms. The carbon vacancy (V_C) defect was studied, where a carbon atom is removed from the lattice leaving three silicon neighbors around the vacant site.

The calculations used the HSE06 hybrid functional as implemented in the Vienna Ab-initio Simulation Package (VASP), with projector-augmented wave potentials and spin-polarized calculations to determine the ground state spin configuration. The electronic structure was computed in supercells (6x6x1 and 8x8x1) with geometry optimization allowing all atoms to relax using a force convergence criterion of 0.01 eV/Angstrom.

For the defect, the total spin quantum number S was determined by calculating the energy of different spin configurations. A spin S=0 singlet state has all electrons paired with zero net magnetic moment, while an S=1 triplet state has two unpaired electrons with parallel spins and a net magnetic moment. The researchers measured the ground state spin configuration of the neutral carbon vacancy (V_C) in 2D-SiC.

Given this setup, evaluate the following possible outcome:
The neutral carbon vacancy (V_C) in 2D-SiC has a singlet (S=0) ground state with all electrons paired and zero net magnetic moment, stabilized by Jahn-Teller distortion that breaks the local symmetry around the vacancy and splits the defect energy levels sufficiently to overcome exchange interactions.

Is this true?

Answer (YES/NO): NO